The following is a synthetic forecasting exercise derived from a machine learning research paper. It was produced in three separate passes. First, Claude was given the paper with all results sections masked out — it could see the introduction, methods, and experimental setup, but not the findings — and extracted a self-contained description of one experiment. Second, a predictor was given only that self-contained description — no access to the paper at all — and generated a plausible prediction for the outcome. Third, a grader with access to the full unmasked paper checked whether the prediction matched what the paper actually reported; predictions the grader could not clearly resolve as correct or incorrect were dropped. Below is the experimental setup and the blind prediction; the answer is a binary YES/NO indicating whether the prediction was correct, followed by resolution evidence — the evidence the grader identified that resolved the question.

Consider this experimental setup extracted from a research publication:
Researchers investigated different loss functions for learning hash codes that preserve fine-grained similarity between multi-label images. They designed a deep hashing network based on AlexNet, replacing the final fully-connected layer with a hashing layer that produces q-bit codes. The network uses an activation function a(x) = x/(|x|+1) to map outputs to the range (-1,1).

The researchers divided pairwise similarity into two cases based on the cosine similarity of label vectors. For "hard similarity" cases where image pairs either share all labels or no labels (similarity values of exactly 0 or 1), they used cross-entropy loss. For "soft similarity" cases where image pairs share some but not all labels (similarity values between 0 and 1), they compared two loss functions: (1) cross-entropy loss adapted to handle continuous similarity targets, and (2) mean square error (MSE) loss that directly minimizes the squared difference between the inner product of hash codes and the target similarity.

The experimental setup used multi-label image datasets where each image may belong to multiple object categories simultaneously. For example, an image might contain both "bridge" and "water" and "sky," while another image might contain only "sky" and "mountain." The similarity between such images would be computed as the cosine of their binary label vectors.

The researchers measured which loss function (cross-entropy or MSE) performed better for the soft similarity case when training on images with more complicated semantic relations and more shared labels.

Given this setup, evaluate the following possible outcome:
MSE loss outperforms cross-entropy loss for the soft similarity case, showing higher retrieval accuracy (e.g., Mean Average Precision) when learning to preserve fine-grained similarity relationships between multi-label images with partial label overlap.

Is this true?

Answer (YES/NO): YES